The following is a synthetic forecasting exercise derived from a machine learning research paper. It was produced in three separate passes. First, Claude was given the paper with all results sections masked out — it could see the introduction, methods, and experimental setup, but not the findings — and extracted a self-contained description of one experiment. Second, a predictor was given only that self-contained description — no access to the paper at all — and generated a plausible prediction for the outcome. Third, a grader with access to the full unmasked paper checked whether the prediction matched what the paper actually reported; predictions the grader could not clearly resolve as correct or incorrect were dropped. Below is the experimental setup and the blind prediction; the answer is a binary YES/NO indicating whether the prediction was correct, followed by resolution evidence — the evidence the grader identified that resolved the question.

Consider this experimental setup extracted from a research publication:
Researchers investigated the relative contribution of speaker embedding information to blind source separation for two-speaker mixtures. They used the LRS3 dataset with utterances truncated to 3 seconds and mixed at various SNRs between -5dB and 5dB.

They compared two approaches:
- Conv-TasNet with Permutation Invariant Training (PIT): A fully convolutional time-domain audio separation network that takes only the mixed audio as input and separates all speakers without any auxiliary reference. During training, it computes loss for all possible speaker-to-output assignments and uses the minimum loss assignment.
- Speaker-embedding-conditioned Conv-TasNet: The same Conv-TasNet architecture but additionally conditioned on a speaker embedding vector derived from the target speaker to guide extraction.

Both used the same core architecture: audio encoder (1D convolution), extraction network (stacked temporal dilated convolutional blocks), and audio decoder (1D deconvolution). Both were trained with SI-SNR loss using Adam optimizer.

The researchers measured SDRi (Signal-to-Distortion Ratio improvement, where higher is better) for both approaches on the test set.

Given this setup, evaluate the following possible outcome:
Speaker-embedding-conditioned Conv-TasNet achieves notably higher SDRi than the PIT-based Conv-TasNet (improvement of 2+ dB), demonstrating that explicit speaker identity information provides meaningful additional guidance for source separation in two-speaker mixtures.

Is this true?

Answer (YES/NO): NO